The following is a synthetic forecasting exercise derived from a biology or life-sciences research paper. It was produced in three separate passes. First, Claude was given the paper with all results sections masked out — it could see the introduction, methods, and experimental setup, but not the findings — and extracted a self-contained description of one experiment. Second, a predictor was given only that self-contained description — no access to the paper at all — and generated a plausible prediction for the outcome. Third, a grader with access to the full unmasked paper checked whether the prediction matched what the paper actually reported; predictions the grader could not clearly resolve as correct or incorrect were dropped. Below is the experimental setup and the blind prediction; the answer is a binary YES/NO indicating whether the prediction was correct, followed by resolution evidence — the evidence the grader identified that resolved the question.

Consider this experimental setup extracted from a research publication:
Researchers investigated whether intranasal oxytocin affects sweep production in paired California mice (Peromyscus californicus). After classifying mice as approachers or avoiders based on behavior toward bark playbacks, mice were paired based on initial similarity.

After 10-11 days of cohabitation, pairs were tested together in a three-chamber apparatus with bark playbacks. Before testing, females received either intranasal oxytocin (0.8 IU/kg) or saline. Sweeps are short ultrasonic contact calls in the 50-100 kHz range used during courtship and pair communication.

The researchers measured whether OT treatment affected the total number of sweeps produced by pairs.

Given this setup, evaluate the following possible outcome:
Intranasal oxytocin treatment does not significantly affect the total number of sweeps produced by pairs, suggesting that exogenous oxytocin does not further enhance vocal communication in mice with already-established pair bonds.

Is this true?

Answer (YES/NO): YES